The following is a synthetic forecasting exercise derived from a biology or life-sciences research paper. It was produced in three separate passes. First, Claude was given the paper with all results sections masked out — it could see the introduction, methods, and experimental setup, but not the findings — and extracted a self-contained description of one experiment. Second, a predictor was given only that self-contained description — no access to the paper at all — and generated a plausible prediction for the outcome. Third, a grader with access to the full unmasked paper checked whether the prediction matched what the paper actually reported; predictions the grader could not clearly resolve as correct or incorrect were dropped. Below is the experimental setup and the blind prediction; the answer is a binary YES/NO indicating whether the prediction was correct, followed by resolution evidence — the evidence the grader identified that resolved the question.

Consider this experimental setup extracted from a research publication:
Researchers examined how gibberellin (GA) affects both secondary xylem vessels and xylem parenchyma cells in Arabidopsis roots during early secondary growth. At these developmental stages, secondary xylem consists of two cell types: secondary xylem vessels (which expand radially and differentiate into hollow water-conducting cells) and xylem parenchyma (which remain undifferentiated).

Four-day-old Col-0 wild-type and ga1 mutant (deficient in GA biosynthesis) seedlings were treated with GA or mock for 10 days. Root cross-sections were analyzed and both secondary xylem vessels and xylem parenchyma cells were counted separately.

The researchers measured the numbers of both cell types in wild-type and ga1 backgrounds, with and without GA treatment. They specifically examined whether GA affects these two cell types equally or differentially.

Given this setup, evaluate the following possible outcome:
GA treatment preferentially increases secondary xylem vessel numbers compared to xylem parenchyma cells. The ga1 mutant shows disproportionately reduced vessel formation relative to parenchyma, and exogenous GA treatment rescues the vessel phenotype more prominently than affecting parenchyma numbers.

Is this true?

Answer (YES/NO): NO